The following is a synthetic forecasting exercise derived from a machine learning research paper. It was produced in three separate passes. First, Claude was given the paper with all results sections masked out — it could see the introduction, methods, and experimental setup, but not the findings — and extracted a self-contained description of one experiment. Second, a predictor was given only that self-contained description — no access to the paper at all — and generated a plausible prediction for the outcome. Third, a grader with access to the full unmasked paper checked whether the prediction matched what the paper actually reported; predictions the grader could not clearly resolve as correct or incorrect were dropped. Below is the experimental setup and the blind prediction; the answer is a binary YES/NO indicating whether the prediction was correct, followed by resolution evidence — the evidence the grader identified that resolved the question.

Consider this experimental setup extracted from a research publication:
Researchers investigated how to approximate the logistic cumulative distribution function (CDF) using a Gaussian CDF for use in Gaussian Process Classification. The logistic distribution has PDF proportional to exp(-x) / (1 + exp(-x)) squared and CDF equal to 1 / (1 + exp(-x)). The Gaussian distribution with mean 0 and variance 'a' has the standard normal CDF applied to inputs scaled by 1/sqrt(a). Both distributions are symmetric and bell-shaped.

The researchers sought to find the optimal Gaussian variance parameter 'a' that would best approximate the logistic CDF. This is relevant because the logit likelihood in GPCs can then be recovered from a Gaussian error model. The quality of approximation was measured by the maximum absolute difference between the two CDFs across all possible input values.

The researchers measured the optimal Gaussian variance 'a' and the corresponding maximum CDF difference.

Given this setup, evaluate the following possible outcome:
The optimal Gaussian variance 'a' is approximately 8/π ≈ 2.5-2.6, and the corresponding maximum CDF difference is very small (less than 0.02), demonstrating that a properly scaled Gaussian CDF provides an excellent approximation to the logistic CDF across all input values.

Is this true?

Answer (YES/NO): NO